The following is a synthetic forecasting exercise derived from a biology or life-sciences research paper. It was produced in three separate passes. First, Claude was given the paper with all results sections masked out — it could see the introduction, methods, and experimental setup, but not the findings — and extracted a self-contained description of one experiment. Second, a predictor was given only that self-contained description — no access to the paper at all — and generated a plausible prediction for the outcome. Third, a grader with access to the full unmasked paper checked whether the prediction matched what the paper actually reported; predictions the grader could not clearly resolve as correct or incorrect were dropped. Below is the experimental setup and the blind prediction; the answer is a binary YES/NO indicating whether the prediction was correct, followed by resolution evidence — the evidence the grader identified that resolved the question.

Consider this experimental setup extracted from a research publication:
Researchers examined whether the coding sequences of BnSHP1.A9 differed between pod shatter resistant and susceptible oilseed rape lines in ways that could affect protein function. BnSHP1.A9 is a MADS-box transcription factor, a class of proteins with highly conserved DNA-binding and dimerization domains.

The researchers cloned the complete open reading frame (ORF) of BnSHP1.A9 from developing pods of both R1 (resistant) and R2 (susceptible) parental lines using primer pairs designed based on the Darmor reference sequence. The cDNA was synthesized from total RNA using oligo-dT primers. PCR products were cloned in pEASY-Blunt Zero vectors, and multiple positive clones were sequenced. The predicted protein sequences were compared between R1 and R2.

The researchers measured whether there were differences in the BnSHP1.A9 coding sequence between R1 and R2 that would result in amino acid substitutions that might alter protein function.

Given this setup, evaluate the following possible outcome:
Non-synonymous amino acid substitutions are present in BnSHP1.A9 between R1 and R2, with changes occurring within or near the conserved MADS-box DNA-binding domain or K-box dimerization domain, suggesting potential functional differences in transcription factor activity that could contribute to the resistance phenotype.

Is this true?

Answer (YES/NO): NO